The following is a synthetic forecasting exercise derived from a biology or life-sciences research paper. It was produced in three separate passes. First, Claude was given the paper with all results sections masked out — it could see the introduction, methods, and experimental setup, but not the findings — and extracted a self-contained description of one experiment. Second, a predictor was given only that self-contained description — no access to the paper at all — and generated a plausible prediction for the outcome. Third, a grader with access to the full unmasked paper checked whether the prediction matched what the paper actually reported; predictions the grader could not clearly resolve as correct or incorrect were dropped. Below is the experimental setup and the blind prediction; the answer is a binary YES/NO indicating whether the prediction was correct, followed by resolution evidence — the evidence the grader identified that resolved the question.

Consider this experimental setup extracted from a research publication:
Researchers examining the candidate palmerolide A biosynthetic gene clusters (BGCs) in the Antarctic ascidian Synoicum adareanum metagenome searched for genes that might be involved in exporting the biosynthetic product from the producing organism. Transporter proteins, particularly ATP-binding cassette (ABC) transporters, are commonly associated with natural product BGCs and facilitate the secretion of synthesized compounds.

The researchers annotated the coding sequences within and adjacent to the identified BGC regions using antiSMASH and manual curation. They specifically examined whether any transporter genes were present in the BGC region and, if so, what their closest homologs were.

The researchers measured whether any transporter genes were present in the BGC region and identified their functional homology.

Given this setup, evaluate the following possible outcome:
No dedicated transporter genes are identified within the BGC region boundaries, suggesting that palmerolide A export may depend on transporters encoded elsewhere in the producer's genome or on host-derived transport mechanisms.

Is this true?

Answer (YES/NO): NO